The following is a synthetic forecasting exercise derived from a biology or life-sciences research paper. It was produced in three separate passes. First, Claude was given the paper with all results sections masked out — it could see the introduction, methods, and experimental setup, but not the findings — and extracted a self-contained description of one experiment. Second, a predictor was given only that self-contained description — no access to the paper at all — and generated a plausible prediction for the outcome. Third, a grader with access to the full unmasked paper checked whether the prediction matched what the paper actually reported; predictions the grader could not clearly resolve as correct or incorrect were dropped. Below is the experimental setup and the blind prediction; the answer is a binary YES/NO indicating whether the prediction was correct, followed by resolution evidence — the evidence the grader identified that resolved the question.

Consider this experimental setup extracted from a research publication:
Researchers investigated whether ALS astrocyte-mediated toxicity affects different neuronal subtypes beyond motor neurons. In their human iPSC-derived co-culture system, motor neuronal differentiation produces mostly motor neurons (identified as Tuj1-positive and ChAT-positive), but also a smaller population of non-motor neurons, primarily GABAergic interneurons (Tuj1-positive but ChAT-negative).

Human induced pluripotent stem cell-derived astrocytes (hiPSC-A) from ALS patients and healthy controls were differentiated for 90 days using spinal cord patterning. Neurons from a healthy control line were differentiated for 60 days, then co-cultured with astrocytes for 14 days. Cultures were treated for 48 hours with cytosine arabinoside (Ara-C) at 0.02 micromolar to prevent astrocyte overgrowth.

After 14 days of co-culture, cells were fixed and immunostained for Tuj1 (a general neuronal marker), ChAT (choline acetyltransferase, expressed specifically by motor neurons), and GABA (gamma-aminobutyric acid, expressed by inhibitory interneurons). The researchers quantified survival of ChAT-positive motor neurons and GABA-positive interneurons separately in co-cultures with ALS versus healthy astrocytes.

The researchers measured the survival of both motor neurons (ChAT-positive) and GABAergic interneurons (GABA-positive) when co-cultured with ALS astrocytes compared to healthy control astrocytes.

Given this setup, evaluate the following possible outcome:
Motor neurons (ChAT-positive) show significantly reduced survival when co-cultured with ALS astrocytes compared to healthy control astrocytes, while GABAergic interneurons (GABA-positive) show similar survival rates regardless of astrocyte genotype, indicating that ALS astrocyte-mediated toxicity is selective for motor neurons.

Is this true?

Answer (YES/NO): NO